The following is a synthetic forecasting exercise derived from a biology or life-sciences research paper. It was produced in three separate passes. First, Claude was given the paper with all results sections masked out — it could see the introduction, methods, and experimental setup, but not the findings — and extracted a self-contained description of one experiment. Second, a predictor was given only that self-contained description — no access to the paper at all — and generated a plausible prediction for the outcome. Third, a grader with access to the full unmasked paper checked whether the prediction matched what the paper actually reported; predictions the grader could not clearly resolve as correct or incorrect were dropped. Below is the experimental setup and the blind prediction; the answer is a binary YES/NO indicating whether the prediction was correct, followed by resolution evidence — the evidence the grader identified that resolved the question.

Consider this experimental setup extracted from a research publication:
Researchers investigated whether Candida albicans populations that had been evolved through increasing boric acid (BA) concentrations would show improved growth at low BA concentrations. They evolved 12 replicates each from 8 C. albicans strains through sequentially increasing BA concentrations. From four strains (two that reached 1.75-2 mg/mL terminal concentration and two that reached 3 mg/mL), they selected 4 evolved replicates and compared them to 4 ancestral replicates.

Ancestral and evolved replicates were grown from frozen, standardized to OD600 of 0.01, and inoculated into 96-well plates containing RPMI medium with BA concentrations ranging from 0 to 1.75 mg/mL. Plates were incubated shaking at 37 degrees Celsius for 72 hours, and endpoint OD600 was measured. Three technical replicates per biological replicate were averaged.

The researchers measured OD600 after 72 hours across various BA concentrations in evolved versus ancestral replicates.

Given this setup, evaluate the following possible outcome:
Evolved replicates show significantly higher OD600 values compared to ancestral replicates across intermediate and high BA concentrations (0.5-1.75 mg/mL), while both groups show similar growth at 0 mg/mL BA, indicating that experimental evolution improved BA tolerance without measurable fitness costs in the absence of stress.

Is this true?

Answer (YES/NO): NO